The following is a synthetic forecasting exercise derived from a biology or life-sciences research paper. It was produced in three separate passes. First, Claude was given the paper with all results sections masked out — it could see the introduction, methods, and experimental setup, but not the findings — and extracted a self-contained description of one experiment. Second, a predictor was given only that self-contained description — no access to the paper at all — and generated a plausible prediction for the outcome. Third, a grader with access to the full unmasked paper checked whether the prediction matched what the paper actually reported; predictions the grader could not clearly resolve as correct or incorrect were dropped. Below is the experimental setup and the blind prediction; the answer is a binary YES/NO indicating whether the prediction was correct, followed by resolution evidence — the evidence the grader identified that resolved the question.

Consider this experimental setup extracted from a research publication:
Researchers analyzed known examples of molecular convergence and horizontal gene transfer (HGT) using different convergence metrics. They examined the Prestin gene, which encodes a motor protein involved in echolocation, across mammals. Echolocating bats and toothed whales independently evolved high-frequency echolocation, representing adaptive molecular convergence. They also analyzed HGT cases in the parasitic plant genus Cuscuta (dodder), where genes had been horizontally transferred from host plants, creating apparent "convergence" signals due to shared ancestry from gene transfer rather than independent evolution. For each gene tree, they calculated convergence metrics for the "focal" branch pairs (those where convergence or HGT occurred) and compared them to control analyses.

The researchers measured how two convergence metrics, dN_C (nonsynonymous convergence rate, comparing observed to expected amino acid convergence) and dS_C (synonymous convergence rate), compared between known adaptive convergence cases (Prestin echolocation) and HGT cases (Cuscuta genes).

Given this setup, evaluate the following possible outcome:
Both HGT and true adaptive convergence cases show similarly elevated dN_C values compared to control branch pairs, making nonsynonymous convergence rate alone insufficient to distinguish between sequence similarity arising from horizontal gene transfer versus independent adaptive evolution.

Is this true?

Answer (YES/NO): NO